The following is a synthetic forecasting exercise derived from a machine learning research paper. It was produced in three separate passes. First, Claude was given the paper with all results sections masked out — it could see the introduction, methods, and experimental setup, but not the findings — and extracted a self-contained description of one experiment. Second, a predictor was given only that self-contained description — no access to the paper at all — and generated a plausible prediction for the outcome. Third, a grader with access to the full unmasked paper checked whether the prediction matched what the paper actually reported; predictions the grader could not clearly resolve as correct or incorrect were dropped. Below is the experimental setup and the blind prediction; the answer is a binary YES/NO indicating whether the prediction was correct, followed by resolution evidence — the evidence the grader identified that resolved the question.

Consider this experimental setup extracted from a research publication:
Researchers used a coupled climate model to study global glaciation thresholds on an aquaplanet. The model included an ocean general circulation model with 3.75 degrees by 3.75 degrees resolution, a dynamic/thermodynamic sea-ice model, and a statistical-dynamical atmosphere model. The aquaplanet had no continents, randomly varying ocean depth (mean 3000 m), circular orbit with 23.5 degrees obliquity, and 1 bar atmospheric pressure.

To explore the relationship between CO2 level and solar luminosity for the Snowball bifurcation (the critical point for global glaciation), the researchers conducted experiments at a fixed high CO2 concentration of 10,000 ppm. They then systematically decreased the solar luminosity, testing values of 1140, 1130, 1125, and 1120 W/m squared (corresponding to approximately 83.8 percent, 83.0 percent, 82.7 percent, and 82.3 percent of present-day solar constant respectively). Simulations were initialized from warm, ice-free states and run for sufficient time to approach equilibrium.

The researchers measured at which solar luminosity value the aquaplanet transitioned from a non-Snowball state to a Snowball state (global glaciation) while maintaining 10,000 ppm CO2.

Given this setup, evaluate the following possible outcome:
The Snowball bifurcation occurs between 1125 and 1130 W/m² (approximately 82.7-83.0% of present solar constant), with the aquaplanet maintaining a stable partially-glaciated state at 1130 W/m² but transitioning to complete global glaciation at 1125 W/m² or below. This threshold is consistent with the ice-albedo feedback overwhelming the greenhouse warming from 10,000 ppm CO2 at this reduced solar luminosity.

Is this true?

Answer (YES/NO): NO